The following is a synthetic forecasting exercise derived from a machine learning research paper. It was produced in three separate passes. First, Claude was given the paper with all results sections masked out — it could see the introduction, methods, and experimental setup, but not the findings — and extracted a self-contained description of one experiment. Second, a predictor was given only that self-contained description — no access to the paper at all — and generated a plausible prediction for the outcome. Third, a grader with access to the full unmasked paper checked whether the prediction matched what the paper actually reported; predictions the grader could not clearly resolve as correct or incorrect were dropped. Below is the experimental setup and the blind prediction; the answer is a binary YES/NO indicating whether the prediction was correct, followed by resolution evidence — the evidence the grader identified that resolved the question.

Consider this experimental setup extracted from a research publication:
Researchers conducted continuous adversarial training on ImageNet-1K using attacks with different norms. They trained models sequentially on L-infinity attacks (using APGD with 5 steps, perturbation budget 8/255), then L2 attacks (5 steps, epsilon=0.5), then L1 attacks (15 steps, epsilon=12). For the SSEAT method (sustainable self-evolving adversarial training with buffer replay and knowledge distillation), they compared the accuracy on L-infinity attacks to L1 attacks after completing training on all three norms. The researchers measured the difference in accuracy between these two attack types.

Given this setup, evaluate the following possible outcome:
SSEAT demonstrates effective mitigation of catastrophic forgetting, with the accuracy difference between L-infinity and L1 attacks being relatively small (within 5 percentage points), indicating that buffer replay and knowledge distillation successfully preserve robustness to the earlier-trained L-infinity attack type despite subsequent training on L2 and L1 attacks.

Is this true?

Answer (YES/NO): NO